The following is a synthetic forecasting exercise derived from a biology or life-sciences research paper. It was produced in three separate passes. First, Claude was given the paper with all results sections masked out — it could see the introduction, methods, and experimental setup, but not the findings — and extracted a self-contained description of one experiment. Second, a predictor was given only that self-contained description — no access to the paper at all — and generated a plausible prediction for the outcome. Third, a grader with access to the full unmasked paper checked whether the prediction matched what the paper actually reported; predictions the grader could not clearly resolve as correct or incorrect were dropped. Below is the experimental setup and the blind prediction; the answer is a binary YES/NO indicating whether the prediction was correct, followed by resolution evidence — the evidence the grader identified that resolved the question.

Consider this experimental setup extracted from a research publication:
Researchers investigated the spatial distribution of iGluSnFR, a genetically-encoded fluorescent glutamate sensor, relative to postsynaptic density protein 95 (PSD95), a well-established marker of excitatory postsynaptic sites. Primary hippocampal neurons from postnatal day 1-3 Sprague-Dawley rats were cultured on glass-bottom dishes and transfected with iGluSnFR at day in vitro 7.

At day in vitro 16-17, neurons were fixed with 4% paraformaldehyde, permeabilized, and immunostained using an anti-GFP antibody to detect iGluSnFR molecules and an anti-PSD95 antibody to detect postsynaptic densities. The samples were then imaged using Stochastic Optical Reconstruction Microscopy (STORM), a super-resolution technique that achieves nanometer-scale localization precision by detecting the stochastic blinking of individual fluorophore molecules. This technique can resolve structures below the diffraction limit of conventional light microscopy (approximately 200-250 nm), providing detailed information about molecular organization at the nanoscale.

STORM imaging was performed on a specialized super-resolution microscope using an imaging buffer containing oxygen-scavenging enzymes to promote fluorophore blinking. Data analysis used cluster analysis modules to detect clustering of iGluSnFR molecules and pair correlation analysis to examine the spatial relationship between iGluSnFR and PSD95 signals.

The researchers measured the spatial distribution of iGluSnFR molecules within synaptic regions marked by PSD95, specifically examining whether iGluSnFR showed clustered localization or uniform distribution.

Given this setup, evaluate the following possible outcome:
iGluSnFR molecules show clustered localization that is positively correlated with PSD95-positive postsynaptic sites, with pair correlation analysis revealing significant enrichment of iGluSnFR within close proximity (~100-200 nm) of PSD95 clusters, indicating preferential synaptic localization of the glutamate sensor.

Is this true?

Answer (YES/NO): YES